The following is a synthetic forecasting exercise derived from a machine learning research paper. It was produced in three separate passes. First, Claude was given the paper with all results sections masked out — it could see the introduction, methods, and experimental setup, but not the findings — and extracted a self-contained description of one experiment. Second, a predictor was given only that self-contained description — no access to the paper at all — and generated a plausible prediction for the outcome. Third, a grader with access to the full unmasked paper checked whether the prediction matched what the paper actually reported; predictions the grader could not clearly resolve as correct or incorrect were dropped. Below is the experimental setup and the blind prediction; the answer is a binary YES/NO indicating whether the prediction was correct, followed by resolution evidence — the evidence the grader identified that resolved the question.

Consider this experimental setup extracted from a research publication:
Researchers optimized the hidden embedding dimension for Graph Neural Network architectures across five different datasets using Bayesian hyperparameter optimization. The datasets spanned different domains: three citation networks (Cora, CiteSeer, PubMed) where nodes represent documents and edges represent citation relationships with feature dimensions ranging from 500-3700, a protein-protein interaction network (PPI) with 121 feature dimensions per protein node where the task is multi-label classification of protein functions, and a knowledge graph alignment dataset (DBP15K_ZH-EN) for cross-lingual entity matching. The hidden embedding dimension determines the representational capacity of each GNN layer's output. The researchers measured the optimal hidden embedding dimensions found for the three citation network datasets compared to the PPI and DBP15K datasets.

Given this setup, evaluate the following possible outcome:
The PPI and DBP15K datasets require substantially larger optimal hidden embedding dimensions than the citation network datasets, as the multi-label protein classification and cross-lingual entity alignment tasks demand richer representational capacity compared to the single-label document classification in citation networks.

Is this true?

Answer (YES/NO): YES